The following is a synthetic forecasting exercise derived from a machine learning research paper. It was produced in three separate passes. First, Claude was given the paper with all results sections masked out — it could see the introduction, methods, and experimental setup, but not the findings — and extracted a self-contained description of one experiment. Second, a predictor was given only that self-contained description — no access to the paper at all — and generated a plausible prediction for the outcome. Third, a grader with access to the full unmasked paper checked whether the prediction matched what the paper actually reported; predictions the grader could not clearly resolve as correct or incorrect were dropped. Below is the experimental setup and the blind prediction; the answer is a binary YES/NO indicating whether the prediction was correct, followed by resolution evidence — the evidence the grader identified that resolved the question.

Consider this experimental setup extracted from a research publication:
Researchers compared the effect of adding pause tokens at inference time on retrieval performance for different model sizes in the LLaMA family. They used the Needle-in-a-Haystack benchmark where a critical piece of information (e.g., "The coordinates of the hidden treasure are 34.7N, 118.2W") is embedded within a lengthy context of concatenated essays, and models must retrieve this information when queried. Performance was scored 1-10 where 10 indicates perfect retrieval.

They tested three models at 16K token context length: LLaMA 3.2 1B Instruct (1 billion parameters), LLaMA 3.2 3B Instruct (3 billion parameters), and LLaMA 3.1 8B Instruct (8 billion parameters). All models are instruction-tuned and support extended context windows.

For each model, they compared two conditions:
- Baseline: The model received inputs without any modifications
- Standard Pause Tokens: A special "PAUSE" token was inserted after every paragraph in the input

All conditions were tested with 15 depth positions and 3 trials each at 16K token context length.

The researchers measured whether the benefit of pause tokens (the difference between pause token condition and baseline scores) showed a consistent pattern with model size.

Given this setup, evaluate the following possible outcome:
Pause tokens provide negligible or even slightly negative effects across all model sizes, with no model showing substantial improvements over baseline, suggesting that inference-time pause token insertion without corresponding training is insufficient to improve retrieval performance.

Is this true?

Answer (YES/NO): NO